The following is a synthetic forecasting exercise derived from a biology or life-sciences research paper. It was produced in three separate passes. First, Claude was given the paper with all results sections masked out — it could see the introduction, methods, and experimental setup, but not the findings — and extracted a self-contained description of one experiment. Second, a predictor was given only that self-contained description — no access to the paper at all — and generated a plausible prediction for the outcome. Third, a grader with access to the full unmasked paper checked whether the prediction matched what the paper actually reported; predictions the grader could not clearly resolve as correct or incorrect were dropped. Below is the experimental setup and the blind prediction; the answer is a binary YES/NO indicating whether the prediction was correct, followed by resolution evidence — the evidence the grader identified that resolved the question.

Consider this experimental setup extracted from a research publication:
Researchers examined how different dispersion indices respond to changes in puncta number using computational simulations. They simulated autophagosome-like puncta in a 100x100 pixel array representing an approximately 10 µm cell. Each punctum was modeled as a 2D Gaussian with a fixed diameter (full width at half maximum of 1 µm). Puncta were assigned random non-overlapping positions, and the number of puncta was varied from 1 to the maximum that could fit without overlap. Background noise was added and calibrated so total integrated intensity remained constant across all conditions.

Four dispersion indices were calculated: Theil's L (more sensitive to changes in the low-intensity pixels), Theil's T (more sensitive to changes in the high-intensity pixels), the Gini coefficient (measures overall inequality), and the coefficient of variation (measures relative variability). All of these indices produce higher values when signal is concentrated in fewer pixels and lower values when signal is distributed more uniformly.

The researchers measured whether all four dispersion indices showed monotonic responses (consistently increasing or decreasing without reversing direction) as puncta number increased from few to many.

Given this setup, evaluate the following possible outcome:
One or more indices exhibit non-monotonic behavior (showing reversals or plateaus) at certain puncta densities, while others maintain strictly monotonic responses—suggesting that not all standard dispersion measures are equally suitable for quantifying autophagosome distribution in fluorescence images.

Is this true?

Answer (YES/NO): NO